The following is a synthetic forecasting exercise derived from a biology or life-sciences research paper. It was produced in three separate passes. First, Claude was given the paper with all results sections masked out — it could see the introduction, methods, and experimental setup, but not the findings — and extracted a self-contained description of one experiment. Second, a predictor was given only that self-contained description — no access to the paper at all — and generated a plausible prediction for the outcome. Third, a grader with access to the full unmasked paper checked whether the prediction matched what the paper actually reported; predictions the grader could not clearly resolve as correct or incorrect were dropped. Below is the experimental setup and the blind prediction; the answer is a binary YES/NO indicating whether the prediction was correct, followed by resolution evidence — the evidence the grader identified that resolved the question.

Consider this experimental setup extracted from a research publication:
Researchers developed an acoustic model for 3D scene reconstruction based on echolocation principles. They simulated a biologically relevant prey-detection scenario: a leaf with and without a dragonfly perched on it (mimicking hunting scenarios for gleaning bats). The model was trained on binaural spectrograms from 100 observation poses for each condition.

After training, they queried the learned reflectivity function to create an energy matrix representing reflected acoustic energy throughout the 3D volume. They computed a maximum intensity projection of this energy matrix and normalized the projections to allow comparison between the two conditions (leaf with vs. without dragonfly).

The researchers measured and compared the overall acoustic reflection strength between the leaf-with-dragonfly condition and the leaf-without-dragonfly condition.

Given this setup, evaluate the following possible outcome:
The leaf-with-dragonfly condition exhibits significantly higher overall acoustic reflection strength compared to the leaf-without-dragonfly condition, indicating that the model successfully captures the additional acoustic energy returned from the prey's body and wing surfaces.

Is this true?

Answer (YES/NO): YES